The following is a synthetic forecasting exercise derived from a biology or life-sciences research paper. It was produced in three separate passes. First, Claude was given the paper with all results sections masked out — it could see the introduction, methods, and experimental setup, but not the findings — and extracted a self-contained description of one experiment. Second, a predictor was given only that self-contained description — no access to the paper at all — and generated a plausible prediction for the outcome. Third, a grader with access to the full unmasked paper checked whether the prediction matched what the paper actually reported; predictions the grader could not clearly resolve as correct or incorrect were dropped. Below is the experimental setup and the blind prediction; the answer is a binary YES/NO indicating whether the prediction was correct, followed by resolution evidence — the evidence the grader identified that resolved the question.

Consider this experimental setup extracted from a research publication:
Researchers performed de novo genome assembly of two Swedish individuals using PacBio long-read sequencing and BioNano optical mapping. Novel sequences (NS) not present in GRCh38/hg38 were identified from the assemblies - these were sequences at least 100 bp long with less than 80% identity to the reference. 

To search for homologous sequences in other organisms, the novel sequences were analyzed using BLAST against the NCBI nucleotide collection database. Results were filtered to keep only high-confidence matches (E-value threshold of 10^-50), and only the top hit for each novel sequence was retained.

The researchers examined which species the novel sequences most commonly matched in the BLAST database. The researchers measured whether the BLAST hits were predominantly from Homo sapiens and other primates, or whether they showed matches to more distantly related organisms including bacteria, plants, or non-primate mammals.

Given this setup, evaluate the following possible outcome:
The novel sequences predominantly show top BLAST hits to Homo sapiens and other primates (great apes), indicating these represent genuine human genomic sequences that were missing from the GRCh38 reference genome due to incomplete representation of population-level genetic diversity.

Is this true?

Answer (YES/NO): YES